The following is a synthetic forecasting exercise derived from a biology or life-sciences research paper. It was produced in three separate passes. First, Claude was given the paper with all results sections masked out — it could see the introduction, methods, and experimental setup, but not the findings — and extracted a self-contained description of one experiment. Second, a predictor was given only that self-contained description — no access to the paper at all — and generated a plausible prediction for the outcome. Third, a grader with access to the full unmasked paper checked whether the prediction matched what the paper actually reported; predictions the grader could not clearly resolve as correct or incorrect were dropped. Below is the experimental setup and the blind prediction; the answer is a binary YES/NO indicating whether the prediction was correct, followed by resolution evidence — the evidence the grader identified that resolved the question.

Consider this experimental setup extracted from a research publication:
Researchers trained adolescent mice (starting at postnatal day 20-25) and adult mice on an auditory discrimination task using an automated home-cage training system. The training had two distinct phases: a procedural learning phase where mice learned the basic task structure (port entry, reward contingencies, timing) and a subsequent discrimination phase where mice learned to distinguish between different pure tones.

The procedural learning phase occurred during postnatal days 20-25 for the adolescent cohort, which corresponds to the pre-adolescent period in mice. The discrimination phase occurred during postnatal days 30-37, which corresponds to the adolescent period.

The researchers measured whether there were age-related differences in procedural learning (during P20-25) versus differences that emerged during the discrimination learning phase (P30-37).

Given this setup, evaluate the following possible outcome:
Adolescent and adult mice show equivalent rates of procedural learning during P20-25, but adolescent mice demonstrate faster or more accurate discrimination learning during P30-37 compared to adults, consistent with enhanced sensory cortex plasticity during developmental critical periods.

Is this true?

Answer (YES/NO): NO